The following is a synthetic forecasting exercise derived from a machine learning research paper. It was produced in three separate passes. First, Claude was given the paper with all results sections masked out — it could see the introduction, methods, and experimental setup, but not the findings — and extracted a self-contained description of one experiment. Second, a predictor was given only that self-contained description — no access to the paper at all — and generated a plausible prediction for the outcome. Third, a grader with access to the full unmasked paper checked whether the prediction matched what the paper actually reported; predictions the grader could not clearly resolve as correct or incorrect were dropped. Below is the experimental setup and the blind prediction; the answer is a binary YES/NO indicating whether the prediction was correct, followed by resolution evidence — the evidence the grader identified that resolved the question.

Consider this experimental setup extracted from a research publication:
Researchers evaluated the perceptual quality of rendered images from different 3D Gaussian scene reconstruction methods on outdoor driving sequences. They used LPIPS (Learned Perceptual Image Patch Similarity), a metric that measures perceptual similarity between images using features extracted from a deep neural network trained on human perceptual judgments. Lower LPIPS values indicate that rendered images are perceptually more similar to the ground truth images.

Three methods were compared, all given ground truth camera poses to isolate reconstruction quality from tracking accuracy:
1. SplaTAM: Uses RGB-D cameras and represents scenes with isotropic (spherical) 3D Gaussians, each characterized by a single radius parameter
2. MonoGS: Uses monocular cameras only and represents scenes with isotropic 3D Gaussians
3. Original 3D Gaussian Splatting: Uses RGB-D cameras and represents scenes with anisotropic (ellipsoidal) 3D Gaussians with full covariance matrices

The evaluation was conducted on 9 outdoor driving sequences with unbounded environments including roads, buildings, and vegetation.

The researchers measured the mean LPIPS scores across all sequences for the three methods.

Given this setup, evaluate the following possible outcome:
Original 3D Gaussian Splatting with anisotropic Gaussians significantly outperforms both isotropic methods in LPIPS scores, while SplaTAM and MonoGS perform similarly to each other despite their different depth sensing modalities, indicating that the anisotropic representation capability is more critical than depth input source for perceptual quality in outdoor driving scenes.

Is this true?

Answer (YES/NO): NO